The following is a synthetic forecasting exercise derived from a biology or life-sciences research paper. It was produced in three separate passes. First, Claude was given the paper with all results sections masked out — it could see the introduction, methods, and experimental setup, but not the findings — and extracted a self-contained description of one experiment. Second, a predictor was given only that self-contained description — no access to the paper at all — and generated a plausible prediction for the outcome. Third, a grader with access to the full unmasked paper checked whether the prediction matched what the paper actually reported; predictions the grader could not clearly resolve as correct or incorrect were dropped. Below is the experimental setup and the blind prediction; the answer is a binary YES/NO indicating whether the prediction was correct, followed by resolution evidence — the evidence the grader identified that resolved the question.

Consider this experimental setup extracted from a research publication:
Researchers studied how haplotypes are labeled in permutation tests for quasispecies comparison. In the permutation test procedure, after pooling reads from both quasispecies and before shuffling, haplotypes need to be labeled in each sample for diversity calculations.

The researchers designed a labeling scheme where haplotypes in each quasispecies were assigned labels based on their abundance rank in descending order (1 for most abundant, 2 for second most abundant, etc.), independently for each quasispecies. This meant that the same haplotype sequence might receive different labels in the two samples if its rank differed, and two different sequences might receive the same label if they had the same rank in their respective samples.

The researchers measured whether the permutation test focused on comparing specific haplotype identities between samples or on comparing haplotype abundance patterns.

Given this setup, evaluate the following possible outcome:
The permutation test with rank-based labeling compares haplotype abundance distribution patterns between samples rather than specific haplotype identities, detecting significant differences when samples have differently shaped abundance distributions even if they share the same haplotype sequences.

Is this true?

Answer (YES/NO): YES